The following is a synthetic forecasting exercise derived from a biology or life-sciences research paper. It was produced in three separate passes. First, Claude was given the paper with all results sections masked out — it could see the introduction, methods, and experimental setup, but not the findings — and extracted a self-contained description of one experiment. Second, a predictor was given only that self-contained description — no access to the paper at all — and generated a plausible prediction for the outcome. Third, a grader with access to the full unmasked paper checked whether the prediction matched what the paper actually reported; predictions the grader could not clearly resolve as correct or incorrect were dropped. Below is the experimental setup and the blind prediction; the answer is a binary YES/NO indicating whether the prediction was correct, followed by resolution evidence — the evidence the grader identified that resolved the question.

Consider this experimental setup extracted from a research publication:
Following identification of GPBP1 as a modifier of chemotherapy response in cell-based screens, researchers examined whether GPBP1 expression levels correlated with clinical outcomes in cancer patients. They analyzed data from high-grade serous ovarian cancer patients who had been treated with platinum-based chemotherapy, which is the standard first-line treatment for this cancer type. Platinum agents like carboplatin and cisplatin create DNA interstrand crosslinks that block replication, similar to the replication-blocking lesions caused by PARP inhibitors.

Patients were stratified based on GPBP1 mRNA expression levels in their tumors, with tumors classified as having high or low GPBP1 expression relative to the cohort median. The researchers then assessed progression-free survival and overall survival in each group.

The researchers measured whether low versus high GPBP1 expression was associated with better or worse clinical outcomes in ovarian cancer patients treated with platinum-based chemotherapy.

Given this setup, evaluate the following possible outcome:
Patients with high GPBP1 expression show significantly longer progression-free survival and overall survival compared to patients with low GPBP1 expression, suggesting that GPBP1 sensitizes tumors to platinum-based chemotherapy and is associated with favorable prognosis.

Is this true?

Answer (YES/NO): NO